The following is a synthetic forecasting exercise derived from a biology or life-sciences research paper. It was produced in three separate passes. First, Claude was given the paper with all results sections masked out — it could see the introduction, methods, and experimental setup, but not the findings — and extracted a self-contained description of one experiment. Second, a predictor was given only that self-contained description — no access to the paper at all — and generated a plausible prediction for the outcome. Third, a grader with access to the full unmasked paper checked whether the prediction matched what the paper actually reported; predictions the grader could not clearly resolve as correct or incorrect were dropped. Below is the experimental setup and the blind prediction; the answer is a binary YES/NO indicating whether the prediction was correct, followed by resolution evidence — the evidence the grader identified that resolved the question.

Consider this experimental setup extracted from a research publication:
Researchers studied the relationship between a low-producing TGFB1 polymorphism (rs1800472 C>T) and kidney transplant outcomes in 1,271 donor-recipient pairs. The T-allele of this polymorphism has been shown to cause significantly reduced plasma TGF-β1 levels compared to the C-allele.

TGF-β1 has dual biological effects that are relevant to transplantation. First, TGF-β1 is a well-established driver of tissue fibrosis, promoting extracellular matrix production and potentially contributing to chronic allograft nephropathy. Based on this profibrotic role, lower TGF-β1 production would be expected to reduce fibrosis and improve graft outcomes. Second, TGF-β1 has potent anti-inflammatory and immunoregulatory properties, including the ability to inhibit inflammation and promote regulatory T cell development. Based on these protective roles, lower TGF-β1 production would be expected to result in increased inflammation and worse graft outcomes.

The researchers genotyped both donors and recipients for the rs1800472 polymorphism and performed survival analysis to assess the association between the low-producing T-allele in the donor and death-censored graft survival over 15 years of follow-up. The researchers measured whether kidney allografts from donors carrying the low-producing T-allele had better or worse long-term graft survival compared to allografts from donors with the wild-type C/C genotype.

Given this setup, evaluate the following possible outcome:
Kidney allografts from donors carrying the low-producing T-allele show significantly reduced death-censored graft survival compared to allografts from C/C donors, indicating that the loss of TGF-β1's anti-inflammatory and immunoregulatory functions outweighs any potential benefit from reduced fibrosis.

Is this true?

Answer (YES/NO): YES